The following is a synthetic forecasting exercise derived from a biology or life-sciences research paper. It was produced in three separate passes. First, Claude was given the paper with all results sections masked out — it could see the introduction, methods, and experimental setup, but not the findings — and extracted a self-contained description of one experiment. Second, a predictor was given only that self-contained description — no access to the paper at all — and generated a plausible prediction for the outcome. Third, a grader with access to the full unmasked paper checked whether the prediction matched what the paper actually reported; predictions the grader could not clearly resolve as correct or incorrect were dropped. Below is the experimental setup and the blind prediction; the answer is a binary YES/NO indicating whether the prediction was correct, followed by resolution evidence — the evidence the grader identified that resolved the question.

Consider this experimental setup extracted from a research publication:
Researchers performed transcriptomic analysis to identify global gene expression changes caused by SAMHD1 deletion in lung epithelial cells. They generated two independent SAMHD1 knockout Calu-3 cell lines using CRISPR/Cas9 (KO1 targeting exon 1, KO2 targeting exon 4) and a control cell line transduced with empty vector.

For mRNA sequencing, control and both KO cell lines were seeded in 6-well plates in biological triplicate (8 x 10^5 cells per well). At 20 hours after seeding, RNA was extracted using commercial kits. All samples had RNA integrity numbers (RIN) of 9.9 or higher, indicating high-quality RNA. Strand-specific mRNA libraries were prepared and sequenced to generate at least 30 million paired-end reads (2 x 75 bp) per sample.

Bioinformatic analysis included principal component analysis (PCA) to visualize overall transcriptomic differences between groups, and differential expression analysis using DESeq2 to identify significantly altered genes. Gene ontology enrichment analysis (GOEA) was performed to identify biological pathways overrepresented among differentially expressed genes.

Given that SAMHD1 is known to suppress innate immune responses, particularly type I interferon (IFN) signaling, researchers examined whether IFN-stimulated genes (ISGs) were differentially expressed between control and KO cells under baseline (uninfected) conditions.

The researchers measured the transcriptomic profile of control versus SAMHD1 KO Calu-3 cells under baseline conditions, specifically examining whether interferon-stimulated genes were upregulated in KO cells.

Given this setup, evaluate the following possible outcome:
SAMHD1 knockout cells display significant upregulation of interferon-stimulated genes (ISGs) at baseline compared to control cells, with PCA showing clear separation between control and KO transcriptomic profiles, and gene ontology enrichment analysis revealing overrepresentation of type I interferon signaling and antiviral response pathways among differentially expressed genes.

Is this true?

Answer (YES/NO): NO